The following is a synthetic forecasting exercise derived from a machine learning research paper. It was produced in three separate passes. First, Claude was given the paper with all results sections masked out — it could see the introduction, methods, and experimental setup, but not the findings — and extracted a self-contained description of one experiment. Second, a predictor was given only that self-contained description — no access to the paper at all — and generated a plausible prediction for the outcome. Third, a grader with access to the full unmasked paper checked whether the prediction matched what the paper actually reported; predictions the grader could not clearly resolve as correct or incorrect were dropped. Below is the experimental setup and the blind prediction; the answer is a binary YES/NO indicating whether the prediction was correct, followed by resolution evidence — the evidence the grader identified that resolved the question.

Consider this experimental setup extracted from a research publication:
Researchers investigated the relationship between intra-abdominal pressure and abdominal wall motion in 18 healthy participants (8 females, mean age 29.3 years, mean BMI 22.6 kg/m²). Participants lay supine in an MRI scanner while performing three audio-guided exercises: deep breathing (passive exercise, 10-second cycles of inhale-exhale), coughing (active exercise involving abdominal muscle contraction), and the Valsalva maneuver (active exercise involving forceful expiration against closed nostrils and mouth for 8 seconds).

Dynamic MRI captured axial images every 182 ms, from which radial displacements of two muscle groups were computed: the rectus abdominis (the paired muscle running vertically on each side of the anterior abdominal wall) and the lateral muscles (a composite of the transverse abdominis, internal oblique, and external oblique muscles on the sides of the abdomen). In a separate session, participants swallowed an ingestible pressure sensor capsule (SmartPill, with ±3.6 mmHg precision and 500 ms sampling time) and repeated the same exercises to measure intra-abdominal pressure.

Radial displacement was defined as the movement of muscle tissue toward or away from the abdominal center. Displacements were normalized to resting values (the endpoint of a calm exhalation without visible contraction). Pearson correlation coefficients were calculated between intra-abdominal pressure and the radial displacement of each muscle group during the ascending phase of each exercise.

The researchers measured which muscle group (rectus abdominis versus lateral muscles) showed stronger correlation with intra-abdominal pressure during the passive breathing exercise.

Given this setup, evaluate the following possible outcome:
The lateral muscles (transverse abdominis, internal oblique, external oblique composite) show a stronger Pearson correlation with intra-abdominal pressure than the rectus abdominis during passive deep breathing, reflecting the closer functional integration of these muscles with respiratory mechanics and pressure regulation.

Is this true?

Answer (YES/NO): NO